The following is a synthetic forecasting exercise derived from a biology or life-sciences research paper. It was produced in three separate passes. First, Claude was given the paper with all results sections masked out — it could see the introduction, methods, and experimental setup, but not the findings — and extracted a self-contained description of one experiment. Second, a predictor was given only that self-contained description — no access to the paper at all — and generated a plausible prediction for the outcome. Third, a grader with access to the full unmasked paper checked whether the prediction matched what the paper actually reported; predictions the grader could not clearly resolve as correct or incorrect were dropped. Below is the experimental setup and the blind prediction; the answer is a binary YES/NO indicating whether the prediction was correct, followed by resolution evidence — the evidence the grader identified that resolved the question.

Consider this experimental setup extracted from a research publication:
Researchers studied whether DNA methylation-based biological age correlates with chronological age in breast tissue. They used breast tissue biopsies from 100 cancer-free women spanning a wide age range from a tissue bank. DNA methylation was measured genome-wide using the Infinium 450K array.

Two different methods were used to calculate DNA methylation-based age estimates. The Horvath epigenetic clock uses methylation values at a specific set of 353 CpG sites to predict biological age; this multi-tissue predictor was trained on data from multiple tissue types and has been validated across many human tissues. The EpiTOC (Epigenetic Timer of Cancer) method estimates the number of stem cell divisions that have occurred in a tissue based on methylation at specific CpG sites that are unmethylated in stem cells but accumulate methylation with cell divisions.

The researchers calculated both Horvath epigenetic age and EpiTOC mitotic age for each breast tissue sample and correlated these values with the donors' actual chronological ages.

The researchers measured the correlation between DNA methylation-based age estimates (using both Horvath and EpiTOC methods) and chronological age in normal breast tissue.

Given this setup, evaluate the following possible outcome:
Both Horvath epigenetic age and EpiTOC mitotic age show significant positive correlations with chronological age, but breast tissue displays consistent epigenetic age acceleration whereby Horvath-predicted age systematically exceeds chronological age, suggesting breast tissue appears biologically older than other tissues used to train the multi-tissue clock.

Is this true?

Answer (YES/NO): NO